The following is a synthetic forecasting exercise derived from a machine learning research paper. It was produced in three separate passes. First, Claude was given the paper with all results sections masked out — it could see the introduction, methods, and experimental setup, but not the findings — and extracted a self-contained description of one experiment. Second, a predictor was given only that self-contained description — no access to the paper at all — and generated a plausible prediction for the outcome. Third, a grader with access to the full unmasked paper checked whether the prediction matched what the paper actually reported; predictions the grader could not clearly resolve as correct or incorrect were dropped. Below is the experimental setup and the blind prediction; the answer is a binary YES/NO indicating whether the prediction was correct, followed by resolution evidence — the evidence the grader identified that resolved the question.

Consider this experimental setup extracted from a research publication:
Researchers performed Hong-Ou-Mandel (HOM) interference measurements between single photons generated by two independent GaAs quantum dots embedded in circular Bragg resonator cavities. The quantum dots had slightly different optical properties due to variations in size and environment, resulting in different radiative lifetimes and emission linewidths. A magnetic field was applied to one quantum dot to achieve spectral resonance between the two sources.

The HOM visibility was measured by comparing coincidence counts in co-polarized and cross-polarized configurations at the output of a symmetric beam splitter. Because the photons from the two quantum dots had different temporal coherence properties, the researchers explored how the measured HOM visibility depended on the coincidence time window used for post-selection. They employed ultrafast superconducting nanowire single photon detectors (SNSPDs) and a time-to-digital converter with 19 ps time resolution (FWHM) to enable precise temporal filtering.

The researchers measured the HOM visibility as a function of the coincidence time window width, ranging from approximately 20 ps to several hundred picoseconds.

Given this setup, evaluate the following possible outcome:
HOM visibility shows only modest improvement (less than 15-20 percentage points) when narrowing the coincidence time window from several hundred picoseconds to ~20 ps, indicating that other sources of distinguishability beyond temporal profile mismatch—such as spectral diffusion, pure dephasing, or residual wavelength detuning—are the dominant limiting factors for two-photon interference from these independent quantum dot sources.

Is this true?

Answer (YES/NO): NO